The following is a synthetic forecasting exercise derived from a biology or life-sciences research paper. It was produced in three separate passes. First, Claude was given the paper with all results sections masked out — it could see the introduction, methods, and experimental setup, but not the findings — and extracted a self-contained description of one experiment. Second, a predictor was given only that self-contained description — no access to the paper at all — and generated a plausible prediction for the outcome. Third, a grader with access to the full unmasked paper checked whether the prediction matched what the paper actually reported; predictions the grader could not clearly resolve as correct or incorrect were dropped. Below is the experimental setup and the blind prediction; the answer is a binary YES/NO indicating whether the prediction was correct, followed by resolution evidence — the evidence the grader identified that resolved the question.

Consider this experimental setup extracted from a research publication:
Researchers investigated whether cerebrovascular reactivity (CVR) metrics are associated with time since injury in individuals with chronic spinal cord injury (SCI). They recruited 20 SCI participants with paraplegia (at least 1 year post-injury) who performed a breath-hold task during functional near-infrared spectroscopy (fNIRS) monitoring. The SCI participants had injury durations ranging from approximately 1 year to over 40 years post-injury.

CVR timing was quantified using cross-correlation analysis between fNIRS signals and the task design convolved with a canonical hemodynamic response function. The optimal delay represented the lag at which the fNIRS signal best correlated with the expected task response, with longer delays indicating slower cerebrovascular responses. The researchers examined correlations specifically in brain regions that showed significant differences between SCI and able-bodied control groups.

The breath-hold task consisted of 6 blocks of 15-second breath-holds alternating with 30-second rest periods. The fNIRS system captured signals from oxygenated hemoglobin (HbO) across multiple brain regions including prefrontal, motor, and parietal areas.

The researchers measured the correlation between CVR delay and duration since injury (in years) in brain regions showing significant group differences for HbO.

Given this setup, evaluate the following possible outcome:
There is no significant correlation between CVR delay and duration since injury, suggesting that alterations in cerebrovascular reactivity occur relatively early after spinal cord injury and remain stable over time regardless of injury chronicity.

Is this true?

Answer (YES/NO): YES